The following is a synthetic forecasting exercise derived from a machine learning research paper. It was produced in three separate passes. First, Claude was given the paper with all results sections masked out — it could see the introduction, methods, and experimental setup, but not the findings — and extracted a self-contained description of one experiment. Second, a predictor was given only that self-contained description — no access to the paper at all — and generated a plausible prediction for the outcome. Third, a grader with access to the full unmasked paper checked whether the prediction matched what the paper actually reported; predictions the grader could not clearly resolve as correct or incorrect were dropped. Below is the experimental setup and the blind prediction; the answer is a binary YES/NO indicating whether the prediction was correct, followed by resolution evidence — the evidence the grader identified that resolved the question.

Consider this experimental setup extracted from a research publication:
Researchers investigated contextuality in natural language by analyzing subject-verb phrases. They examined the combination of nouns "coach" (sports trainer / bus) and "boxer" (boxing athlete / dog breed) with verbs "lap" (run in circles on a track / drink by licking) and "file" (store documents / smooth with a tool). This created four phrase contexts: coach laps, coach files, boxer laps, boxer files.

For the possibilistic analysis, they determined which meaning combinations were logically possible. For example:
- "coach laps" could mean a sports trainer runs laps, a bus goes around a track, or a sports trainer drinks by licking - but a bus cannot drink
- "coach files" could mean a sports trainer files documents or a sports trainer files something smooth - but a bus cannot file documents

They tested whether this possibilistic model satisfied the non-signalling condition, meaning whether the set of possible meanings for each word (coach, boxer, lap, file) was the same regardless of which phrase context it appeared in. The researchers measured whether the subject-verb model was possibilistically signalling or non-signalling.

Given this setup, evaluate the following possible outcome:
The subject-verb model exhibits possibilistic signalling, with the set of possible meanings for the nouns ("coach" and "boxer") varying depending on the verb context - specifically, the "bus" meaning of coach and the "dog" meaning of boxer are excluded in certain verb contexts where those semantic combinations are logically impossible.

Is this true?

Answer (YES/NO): YES